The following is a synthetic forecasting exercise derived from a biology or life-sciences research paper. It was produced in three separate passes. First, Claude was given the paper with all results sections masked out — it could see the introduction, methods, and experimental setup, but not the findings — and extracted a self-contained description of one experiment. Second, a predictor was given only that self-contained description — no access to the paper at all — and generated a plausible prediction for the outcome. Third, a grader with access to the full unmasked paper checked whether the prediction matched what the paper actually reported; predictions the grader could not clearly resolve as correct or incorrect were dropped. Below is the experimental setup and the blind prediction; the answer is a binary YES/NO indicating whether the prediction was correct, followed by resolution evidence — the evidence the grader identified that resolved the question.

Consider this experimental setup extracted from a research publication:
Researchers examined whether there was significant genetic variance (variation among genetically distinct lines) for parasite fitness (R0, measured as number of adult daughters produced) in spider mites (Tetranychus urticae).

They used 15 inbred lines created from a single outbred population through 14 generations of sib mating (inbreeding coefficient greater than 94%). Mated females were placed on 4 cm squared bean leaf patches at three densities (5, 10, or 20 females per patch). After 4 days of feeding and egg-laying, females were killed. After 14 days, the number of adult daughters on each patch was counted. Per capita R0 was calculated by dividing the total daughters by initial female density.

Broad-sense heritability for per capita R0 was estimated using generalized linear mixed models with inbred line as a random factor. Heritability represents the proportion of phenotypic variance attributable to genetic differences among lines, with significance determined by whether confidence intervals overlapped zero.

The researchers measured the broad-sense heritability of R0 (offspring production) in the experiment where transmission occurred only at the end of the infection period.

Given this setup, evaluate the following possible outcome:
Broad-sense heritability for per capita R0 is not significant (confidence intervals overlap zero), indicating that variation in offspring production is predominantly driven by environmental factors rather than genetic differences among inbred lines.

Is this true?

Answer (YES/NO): NO